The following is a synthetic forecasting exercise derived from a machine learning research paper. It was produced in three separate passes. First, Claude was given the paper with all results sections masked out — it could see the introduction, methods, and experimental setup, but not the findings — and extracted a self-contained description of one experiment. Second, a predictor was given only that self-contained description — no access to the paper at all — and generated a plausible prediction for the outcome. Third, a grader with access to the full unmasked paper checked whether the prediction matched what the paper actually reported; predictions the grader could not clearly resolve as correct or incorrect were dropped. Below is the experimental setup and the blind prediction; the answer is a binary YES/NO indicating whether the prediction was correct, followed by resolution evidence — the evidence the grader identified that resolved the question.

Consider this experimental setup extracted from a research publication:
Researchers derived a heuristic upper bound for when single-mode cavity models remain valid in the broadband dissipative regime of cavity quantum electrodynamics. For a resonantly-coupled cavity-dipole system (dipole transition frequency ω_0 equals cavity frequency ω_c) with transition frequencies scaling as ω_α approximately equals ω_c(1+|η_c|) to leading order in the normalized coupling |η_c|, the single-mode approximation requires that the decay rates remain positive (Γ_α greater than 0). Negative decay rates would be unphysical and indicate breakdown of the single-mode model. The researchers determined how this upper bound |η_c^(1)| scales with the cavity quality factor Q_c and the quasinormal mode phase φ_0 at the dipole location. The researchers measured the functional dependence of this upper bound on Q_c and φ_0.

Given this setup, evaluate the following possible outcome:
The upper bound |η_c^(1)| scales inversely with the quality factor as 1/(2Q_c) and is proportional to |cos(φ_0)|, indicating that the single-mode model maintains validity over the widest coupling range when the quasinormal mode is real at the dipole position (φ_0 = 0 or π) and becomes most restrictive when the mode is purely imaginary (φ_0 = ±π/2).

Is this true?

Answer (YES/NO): NO